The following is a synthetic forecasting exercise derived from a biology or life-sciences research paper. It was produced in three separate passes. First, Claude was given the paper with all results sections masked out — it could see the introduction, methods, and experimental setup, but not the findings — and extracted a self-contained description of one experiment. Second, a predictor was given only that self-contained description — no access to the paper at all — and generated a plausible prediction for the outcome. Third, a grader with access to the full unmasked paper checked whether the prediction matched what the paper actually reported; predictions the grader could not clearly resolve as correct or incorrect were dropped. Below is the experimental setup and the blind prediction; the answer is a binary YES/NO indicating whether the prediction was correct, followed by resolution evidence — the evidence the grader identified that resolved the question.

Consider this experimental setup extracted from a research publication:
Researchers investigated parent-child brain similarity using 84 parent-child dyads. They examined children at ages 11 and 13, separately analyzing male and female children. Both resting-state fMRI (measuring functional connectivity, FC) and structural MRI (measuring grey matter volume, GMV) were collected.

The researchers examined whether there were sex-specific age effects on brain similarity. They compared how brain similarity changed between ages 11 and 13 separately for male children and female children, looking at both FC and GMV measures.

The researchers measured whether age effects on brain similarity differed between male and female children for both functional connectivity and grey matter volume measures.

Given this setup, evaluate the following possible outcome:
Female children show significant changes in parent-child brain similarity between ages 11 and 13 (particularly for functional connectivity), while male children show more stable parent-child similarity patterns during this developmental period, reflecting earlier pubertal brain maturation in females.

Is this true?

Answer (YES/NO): NO